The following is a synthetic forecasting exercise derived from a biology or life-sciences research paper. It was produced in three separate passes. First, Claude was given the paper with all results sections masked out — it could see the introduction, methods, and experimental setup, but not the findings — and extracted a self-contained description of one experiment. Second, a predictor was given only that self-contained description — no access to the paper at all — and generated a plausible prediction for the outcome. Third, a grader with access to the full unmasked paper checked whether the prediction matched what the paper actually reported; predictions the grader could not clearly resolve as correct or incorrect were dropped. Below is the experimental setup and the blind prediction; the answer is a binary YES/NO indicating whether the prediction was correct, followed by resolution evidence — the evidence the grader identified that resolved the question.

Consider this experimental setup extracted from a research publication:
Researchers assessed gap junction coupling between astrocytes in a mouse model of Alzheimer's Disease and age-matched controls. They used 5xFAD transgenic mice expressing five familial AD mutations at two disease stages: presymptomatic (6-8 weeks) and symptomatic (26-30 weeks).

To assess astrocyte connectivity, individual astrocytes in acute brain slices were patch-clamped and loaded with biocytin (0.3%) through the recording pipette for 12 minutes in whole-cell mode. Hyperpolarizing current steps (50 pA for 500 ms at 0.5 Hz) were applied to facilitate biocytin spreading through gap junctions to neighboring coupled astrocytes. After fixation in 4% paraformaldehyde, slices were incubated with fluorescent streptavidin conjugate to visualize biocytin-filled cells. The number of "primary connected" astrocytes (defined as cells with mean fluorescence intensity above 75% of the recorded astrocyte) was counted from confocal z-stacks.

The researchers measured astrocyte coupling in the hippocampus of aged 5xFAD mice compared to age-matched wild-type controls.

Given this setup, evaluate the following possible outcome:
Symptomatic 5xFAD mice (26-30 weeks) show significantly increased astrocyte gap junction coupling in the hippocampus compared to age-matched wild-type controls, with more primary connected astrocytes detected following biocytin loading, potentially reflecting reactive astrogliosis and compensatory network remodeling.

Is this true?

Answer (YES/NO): NO